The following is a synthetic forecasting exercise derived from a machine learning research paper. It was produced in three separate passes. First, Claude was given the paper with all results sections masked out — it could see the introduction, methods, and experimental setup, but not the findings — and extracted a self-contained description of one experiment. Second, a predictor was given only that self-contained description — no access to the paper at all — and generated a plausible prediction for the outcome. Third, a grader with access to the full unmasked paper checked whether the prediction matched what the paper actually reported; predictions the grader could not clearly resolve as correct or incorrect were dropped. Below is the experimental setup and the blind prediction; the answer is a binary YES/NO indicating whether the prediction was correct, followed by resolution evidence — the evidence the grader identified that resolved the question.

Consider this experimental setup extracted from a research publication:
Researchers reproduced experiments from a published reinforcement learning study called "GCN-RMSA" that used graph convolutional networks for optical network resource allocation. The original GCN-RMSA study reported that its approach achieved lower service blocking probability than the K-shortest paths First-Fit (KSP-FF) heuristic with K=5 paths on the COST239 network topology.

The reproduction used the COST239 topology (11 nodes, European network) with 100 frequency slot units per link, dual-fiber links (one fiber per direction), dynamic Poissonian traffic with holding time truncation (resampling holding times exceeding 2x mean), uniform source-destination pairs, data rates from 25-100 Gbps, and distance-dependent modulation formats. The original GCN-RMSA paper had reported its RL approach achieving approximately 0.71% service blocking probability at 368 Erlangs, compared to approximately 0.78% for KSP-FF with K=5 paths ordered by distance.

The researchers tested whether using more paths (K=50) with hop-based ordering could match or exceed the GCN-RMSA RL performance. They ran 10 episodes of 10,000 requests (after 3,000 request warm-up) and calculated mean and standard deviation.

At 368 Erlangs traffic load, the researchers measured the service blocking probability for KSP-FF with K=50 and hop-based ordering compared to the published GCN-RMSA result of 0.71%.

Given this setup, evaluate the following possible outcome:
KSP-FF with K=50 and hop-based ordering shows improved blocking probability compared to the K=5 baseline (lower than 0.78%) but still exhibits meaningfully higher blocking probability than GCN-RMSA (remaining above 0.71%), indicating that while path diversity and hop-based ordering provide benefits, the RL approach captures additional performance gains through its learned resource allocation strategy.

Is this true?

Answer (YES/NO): NO